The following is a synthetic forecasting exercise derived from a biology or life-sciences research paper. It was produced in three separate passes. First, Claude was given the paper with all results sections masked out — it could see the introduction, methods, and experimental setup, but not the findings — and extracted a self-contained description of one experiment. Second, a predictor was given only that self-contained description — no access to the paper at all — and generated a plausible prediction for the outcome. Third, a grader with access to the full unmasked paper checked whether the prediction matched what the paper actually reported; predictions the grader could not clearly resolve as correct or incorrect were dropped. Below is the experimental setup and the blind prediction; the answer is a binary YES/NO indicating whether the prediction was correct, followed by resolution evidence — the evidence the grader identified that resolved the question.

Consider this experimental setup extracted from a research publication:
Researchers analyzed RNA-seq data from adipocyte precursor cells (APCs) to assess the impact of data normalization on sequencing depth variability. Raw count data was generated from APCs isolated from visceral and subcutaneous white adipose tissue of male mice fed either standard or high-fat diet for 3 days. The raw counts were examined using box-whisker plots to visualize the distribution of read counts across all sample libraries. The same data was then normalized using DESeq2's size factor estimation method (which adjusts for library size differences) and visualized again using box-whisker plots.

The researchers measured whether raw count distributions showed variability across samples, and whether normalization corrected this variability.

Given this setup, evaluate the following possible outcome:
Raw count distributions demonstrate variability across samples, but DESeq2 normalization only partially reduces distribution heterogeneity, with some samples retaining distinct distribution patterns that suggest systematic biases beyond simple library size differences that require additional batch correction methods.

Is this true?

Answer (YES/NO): NO